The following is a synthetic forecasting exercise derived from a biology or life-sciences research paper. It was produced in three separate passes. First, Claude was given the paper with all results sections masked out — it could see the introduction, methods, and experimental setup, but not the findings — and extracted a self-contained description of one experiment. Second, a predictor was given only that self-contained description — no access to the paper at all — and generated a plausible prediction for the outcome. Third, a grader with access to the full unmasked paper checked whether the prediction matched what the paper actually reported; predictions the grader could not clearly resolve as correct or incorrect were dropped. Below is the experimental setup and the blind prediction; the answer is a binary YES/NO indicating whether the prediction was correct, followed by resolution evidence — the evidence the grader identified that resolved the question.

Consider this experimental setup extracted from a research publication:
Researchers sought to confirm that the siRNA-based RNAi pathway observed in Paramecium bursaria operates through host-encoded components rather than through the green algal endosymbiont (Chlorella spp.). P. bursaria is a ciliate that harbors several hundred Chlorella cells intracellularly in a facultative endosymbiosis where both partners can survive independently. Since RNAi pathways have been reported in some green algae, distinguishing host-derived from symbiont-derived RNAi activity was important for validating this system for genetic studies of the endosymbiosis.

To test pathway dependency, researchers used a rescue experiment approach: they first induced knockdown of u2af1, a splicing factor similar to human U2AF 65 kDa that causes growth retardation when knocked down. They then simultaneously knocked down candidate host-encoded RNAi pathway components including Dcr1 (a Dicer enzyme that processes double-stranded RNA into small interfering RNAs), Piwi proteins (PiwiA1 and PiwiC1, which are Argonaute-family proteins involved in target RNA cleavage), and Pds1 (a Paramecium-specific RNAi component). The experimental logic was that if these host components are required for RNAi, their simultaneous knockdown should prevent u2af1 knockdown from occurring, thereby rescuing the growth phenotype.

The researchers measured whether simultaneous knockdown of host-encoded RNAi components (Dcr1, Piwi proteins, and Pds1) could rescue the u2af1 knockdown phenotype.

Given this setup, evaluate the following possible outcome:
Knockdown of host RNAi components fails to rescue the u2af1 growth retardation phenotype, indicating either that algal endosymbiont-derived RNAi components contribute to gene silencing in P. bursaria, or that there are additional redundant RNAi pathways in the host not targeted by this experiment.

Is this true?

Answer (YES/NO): NO